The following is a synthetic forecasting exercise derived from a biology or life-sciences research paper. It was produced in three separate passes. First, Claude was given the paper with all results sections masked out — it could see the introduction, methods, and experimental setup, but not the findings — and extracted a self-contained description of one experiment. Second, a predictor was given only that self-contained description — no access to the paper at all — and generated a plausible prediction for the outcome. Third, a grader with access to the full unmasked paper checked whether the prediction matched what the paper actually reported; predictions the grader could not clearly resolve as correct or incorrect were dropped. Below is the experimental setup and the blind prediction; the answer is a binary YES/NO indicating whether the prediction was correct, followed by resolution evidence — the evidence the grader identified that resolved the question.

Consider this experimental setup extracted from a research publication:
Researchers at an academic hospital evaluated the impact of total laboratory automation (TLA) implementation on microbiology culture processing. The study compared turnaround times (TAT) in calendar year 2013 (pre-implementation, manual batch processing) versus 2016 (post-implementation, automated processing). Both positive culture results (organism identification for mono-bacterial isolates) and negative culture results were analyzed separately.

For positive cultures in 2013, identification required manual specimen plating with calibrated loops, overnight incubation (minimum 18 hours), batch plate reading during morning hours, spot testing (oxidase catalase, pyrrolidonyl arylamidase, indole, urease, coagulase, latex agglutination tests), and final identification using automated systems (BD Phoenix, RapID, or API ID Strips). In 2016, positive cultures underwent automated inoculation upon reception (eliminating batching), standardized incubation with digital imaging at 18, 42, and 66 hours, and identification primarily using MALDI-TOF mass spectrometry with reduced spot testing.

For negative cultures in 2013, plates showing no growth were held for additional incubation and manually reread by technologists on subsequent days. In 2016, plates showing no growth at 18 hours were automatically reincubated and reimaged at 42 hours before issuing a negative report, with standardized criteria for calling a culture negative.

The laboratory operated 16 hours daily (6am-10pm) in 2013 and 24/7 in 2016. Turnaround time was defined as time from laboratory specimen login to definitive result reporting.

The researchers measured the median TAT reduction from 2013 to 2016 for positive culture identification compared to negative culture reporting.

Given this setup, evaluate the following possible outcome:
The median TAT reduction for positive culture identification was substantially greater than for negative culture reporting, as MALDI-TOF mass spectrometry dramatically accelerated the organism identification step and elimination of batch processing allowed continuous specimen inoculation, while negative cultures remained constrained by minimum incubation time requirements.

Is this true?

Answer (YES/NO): YES